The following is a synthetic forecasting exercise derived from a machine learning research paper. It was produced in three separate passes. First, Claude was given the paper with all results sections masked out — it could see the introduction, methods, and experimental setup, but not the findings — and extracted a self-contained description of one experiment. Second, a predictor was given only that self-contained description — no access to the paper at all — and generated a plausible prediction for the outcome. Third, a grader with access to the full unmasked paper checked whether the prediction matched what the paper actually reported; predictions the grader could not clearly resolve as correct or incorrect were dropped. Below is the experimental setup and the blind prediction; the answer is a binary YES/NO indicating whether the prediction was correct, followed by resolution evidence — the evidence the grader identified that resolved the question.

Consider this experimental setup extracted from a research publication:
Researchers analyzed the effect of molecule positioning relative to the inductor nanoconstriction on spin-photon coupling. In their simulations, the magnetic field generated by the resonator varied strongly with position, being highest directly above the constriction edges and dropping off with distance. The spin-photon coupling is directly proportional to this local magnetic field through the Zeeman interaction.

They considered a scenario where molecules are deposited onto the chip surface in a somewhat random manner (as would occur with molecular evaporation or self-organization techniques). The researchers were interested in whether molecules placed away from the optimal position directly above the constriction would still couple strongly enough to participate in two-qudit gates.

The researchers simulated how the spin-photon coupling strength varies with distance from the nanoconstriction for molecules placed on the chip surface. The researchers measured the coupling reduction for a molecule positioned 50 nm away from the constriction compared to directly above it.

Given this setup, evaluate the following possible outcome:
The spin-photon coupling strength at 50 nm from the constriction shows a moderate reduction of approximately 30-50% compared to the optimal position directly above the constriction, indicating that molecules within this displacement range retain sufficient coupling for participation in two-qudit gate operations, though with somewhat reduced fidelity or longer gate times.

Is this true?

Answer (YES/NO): NO